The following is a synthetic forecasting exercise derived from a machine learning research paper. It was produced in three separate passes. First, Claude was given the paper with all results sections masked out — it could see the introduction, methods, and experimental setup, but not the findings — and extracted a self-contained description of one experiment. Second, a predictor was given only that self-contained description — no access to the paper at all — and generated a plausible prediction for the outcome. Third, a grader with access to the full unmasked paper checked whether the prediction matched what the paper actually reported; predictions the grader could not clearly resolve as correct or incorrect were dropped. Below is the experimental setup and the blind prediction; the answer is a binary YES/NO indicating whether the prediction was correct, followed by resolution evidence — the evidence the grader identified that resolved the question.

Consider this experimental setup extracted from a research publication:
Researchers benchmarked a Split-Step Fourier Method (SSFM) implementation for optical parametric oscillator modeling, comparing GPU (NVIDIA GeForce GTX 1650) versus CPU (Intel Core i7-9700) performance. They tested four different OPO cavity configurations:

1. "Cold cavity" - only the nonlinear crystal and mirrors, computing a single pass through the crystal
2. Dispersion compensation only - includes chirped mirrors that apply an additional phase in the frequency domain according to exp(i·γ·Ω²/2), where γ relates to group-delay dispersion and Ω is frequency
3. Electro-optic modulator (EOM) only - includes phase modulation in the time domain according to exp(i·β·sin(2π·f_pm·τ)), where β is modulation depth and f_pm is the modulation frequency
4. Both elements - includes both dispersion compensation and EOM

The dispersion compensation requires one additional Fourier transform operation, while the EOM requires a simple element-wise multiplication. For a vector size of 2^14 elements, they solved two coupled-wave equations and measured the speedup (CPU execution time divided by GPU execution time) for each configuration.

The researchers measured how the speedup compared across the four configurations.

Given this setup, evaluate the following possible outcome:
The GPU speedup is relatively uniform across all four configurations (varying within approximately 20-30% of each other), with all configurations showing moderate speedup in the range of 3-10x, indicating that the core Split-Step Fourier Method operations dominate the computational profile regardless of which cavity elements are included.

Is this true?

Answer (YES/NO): NO